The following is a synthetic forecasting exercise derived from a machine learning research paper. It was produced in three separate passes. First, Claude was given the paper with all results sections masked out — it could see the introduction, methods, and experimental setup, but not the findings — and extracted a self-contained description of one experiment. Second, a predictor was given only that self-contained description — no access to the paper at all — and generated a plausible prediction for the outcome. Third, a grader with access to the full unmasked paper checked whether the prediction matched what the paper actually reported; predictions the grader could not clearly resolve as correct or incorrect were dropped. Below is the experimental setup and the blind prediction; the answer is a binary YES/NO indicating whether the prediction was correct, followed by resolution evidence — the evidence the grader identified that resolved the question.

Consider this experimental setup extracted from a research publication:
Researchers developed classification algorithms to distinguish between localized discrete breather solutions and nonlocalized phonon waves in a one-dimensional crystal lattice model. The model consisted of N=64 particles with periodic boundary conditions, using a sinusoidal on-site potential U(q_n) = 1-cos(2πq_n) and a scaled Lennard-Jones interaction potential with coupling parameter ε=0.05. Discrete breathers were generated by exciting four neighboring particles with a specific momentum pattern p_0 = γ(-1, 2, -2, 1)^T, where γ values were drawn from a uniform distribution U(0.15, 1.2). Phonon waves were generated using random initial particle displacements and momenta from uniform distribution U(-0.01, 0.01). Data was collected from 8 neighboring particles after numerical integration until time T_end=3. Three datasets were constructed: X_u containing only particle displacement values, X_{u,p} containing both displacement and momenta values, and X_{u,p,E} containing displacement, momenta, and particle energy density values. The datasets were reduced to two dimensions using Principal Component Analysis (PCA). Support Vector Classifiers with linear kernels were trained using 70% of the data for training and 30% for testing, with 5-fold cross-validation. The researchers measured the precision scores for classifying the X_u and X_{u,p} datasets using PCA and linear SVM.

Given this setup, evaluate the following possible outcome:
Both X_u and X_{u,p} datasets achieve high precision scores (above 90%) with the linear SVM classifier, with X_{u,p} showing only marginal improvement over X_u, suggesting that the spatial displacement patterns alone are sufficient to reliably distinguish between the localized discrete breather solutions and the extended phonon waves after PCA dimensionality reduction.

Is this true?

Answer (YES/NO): NO